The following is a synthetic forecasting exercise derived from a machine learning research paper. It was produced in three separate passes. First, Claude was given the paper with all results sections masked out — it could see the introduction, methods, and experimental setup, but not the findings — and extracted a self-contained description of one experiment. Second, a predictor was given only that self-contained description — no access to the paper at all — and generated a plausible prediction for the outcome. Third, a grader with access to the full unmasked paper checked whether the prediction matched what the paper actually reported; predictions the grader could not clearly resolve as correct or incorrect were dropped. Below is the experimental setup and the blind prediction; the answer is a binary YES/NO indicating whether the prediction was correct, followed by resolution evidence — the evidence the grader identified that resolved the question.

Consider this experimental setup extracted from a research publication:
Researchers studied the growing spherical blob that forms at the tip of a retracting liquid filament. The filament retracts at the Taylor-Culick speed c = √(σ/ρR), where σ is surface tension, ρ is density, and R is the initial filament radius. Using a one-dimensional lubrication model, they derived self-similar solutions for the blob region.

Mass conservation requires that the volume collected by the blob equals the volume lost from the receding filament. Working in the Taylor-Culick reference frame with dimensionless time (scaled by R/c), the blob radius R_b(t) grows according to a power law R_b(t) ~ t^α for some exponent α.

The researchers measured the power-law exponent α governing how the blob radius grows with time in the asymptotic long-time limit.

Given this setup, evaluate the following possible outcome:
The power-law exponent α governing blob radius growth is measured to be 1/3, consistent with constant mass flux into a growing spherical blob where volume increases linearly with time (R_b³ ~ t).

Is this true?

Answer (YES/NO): YES